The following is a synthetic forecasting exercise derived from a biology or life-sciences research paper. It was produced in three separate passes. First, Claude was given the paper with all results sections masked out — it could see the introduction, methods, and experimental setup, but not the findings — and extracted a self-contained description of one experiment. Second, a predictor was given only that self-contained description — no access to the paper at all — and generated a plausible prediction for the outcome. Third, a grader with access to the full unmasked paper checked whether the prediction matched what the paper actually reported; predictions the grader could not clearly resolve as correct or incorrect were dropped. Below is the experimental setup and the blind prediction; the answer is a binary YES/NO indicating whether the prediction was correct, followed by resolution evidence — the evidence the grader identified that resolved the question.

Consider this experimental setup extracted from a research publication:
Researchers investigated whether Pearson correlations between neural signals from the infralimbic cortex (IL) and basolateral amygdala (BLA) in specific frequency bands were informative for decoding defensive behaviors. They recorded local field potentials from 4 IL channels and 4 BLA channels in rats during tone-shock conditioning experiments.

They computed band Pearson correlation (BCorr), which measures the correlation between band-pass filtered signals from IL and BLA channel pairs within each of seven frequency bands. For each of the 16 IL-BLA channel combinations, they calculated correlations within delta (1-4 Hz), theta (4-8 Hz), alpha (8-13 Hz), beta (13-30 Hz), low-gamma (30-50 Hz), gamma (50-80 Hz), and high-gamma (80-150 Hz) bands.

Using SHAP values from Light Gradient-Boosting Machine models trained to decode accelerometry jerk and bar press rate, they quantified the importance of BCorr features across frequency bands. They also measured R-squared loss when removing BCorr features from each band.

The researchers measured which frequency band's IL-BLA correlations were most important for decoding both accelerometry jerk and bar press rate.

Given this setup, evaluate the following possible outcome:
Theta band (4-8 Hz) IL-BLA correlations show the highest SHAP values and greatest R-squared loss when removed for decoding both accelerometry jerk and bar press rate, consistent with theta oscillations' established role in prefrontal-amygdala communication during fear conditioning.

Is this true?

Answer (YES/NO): NO